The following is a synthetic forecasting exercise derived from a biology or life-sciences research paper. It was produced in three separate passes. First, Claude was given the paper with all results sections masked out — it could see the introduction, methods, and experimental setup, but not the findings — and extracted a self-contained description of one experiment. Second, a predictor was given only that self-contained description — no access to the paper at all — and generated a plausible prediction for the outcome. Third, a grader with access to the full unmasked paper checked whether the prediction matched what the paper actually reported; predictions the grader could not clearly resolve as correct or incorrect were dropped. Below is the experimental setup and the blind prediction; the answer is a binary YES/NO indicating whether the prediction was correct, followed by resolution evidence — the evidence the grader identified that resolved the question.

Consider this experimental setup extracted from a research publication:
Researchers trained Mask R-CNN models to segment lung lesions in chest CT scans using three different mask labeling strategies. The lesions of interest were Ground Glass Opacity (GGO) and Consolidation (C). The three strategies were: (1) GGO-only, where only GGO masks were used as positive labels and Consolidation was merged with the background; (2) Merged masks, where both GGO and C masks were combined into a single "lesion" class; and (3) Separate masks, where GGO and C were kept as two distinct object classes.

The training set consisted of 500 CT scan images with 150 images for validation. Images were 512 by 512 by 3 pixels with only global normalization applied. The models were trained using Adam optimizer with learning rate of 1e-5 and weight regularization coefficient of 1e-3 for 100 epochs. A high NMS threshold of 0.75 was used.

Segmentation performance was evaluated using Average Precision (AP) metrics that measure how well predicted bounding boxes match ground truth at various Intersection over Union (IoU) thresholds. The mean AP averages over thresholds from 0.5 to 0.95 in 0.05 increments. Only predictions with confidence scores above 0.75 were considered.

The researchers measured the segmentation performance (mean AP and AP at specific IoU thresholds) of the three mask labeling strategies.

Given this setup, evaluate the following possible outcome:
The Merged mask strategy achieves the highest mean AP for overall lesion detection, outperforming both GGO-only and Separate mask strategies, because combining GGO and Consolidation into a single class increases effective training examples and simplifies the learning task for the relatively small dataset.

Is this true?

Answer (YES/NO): YES